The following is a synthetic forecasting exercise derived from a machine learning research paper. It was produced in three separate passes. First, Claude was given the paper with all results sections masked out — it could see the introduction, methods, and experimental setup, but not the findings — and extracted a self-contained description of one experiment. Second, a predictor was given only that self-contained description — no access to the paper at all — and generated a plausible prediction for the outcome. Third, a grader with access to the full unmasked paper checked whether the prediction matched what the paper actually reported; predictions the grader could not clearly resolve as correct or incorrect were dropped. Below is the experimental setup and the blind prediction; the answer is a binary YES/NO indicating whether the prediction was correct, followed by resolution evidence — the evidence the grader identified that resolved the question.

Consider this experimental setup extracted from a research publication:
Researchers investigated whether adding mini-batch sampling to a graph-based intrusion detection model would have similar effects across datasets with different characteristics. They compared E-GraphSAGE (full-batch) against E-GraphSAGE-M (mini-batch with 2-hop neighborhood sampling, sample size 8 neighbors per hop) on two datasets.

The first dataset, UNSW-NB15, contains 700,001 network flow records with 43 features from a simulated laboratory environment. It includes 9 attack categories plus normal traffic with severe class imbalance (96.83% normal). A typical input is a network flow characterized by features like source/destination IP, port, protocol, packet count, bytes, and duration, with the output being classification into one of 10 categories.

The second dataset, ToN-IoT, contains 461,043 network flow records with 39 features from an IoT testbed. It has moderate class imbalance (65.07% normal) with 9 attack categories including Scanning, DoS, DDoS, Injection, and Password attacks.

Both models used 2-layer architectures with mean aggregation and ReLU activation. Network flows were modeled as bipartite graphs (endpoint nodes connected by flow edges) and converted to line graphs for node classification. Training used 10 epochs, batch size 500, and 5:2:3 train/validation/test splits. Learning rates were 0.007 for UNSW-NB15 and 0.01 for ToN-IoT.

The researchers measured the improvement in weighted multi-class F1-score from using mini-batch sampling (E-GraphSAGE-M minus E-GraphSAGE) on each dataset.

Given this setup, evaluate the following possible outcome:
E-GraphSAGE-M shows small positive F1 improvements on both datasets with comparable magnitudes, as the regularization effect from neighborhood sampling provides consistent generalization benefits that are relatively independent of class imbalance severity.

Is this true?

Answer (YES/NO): YES